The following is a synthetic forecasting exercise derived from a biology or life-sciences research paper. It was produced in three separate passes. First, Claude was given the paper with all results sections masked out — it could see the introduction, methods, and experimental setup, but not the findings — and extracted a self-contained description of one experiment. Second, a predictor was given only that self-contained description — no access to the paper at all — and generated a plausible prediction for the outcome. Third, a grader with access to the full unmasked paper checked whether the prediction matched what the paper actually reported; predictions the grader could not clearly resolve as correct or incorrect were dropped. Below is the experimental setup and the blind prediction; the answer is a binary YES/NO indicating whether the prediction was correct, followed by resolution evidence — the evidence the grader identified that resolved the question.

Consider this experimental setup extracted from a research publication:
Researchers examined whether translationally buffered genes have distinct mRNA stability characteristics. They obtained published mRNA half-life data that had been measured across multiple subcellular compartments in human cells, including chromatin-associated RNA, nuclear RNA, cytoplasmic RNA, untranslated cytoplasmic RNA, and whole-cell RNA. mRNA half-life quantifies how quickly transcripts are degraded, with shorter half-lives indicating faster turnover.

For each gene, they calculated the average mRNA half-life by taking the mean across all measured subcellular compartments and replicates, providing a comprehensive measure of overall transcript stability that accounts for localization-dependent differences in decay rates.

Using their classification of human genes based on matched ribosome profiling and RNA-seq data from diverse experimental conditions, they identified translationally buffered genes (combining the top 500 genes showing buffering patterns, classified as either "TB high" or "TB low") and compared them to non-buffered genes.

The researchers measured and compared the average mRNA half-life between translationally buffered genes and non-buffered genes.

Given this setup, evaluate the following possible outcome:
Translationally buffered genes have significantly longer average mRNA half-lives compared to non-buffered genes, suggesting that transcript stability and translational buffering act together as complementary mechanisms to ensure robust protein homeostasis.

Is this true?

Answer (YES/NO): YES